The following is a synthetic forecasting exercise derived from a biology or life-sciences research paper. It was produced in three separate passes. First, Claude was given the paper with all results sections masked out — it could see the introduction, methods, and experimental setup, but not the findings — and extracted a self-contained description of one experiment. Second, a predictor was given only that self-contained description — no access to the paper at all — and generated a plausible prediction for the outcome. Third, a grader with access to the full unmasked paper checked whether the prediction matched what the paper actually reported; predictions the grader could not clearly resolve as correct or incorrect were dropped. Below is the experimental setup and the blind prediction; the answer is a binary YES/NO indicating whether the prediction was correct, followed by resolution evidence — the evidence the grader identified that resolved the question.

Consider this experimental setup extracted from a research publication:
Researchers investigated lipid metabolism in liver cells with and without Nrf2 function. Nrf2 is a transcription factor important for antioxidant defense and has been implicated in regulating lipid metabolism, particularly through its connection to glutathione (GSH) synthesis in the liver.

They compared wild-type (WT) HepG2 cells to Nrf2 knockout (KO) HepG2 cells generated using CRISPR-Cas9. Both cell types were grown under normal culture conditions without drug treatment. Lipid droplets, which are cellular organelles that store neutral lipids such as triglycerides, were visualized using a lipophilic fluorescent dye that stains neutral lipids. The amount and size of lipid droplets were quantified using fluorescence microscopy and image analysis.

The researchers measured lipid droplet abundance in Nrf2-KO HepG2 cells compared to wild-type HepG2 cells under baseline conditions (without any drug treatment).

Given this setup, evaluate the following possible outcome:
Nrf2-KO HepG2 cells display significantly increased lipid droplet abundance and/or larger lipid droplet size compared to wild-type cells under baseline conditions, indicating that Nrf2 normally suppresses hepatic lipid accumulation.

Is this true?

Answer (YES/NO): YES